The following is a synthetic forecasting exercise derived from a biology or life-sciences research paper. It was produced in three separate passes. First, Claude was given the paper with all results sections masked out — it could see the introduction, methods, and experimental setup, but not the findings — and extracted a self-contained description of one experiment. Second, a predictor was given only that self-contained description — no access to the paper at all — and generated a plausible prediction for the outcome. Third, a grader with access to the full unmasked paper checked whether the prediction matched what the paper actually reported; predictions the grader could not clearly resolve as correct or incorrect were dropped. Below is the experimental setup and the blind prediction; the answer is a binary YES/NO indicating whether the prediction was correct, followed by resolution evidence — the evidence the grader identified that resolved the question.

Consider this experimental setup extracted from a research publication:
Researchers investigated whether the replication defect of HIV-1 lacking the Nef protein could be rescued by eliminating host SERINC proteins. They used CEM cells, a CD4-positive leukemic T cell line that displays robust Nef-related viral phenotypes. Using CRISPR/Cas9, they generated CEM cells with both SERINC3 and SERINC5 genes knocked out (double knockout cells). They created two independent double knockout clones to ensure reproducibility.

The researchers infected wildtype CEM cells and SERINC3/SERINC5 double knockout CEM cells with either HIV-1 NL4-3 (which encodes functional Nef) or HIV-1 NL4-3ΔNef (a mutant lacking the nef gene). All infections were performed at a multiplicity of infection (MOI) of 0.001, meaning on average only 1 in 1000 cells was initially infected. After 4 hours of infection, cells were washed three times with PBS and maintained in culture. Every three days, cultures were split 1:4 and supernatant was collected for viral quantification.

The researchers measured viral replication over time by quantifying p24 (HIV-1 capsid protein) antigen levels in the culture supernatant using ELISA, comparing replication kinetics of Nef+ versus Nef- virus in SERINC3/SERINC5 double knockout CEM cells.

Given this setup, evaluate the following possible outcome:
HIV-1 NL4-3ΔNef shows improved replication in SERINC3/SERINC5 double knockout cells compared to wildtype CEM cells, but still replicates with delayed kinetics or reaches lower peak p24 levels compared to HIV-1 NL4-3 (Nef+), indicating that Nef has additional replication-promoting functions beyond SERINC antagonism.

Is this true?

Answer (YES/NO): NO